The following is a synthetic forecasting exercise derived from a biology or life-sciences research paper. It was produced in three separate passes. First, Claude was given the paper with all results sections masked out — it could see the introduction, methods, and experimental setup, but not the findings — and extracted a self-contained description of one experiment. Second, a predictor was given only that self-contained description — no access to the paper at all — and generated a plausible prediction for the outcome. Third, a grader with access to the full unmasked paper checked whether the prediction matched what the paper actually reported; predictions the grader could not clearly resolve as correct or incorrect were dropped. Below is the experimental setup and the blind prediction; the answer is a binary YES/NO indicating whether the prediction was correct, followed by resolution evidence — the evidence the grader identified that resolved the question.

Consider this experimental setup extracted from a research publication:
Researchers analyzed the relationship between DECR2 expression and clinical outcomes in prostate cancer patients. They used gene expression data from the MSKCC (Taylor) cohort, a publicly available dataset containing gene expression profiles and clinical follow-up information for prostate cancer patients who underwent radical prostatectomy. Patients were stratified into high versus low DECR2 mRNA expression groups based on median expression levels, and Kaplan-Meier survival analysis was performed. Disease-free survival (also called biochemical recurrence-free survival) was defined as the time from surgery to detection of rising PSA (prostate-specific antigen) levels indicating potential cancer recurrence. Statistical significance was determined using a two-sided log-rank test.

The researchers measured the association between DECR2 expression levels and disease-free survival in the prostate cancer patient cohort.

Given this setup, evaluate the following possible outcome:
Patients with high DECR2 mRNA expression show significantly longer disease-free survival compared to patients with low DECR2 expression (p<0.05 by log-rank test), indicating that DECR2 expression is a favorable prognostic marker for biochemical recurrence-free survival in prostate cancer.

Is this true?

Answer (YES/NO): NO